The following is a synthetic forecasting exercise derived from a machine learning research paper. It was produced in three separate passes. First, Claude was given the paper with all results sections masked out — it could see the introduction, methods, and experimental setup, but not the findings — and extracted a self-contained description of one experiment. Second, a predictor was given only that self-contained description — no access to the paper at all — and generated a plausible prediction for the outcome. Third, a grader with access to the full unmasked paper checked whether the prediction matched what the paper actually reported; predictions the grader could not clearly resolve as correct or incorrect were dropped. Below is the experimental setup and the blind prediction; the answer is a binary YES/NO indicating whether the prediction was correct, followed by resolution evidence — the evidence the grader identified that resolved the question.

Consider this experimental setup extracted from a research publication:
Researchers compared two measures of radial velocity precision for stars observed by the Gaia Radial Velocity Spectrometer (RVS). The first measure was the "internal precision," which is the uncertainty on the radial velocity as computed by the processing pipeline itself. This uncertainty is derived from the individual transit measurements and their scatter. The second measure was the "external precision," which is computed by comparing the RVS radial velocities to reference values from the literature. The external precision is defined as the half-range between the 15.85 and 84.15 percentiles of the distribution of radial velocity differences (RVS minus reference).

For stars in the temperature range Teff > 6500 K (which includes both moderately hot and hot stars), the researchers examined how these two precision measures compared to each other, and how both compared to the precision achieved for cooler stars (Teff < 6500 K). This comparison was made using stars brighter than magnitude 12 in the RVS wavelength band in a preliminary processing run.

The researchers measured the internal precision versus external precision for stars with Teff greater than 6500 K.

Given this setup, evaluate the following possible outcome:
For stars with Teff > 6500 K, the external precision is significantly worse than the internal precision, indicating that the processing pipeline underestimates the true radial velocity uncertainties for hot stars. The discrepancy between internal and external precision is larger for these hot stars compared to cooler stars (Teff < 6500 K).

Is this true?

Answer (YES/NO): YES